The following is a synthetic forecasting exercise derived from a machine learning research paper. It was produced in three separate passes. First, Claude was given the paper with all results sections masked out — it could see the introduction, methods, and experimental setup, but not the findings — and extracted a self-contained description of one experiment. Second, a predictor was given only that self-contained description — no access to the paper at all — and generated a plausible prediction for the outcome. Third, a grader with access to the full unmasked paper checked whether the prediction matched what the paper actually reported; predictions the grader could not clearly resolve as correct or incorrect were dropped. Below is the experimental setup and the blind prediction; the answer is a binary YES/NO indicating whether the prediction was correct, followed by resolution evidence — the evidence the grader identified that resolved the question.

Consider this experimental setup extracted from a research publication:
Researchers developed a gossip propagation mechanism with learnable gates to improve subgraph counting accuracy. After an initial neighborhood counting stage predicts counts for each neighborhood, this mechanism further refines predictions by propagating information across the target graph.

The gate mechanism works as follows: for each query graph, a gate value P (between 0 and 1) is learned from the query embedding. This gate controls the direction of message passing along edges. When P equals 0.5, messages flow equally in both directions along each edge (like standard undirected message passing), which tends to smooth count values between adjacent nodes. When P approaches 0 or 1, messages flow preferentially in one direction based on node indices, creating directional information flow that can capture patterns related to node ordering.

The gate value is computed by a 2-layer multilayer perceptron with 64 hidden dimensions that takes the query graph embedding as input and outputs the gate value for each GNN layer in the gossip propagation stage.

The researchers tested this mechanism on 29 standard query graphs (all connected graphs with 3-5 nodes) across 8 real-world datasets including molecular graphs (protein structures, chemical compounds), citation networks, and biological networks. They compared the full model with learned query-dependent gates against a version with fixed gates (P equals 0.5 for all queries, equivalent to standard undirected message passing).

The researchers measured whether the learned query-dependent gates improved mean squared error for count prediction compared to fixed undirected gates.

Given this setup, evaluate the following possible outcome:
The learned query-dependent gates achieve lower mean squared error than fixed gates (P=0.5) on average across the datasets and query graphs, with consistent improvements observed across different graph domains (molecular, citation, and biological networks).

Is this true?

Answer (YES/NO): NO